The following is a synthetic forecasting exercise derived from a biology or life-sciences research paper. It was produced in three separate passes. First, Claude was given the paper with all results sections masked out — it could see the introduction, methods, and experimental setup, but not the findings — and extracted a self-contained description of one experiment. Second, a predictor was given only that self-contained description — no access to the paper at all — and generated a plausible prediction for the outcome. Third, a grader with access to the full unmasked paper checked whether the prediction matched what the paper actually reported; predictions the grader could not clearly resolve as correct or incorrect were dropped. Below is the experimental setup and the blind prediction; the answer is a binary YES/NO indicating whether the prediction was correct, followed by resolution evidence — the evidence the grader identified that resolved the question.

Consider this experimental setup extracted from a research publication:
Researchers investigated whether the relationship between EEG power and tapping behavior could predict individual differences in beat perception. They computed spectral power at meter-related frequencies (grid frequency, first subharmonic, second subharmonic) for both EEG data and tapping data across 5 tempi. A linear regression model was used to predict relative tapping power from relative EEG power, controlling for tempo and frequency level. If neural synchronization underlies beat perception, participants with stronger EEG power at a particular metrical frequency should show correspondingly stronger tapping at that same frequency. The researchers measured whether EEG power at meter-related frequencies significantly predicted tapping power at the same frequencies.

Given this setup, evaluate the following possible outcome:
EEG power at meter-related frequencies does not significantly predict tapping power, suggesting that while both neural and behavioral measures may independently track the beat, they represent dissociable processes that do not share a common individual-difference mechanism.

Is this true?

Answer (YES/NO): YES